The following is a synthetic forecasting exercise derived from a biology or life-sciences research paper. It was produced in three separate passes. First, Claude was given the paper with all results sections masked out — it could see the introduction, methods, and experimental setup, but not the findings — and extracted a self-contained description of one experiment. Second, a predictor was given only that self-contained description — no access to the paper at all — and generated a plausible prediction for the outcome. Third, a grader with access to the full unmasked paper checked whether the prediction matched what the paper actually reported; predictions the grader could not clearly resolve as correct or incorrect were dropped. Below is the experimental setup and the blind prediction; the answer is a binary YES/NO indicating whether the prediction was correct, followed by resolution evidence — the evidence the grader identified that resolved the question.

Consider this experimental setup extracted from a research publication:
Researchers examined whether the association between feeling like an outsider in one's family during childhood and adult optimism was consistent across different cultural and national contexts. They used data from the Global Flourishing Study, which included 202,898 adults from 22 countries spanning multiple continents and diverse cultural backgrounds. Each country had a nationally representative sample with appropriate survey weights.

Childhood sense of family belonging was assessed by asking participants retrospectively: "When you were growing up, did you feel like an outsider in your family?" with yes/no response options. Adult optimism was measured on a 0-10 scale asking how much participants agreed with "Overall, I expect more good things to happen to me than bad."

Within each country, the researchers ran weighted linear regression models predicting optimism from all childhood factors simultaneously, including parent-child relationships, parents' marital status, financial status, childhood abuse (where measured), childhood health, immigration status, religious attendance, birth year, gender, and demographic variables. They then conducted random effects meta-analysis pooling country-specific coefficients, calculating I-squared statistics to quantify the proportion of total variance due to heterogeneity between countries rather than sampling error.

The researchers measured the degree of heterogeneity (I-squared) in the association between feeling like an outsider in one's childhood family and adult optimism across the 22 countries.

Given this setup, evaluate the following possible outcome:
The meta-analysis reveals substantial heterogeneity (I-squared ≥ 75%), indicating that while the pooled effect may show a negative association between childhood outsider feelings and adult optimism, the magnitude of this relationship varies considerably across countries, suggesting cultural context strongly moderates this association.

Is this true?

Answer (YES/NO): NO